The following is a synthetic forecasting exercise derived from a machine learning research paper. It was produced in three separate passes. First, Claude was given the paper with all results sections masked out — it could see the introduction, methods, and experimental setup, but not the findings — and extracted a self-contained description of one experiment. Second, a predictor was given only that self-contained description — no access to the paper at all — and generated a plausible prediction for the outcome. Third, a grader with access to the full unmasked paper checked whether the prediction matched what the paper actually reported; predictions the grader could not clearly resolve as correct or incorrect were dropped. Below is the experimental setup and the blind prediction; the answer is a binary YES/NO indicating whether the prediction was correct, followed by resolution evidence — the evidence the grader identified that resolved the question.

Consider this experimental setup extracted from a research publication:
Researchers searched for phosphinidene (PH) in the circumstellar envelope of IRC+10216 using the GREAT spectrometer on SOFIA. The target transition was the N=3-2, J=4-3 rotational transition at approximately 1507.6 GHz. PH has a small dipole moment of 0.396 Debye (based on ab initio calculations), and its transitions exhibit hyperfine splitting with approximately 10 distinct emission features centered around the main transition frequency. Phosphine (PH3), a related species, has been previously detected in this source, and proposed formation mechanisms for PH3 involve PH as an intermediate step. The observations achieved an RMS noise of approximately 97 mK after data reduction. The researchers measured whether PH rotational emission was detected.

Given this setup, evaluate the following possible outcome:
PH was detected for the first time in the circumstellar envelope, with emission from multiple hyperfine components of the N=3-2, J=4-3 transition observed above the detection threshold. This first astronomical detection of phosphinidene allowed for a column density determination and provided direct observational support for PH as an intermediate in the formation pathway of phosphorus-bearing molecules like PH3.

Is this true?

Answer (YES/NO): NO